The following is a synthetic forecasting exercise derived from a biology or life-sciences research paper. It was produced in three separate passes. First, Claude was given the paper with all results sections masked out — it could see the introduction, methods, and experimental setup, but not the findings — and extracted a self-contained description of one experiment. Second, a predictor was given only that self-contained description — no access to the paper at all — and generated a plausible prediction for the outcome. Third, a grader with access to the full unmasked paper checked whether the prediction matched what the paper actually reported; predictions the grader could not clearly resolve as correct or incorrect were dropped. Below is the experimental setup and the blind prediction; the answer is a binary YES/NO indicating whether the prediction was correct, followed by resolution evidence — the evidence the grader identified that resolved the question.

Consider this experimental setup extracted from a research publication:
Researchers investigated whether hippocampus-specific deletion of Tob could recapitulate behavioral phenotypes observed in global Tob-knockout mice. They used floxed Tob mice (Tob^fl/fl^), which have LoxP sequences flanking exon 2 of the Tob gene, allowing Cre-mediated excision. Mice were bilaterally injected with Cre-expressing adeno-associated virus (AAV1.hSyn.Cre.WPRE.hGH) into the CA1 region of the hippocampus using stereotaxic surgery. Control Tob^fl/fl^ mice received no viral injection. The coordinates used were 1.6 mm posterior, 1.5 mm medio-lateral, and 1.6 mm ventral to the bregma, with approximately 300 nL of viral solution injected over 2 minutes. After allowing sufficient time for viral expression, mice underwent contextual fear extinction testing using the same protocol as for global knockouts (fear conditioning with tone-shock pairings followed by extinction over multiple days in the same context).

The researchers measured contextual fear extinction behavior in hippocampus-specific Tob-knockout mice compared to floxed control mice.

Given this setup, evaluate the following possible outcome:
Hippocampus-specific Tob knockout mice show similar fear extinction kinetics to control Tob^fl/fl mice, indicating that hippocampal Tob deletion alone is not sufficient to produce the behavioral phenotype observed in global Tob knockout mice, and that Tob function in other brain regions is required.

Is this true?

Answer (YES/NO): NO